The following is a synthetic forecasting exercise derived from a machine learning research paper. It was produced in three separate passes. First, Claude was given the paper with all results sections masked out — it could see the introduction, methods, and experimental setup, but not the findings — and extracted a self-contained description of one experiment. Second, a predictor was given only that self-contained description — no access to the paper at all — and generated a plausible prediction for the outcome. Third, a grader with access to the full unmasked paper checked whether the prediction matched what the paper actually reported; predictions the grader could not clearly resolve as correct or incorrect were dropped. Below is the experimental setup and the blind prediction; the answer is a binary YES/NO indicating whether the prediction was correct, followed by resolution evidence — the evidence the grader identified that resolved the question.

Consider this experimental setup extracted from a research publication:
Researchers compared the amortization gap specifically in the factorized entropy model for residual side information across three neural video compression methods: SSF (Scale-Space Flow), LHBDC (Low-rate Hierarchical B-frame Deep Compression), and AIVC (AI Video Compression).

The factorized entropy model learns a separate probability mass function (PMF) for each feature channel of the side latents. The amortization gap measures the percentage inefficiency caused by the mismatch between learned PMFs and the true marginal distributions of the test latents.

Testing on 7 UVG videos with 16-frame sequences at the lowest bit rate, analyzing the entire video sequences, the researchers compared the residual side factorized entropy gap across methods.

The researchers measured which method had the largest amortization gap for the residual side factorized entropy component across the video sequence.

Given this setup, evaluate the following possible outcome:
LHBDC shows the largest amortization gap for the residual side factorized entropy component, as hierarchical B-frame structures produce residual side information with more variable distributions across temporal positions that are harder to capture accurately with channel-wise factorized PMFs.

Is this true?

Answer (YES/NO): NO